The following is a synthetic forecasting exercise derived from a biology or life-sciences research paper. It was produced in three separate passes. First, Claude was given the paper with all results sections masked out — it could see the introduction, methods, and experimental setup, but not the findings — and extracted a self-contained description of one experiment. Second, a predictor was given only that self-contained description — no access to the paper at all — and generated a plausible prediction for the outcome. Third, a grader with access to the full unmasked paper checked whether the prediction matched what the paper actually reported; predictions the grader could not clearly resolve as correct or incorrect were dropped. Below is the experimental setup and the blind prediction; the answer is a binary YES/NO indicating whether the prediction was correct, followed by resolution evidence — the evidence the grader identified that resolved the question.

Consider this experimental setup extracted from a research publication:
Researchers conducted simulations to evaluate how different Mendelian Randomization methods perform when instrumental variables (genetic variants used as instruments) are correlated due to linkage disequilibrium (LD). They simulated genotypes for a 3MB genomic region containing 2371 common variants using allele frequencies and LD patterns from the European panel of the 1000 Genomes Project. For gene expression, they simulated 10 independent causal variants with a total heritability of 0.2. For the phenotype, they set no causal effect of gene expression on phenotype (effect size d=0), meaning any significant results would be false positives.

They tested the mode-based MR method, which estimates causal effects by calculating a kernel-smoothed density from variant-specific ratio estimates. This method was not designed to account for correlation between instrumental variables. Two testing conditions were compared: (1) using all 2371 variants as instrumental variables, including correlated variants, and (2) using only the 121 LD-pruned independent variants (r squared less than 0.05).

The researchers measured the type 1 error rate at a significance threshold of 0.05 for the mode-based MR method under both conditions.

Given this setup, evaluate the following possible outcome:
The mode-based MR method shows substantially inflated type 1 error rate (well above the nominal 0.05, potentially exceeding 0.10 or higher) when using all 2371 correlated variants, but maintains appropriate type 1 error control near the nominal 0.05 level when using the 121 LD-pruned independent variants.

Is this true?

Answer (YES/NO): NO